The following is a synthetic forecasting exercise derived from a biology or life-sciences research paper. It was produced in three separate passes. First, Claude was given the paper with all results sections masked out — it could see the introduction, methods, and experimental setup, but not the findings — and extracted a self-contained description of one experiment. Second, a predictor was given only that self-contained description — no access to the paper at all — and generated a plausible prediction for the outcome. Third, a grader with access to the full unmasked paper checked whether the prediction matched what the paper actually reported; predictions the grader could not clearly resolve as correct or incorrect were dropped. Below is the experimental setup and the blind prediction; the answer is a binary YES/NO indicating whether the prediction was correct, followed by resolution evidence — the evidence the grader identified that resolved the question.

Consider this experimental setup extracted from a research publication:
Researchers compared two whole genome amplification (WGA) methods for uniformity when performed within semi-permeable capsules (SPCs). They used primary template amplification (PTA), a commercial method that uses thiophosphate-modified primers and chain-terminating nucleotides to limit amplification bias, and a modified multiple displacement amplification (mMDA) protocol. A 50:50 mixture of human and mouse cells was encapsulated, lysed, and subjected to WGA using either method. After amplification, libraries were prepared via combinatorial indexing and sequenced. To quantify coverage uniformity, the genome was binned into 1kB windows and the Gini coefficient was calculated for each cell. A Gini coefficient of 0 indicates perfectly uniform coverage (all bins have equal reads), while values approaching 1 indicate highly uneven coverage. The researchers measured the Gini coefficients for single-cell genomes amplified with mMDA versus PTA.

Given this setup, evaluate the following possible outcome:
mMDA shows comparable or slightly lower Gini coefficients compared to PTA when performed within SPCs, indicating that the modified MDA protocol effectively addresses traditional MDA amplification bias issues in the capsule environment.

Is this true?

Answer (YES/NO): YES